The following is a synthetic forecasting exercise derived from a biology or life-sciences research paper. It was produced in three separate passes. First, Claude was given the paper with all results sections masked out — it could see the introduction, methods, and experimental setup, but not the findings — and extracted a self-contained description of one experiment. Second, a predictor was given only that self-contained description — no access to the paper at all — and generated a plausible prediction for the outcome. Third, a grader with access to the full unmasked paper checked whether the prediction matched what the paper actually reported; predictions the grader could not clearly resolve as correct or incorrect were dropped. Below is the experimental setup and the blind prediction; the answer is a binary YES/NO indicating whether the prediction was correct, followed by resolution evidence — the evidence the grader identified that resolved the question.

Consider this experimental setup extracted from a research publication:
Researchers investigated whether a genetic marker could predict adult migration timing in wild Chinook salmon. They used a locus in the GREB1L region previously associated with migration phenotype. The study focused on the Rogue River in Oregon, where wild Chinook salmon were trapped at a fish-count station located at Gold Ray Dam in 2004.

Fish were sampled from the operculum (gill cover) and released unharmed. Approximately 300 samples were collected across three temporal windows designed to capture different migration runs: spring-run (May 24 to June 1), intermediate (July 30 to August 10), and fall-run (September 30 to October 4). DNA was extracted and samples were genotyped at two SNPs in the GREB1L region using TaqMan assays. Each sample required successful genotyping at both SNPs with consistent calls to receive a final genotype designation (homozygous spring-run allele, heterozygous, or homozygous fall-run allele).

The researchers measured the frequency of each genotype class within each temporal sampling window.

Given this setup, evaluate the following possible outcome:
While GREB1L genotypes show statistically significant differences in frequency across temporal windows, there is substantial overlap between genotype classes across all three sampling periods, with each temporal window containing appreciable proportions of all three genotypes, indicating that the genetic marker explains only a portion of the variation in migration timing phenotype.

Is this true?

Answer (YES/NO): NO